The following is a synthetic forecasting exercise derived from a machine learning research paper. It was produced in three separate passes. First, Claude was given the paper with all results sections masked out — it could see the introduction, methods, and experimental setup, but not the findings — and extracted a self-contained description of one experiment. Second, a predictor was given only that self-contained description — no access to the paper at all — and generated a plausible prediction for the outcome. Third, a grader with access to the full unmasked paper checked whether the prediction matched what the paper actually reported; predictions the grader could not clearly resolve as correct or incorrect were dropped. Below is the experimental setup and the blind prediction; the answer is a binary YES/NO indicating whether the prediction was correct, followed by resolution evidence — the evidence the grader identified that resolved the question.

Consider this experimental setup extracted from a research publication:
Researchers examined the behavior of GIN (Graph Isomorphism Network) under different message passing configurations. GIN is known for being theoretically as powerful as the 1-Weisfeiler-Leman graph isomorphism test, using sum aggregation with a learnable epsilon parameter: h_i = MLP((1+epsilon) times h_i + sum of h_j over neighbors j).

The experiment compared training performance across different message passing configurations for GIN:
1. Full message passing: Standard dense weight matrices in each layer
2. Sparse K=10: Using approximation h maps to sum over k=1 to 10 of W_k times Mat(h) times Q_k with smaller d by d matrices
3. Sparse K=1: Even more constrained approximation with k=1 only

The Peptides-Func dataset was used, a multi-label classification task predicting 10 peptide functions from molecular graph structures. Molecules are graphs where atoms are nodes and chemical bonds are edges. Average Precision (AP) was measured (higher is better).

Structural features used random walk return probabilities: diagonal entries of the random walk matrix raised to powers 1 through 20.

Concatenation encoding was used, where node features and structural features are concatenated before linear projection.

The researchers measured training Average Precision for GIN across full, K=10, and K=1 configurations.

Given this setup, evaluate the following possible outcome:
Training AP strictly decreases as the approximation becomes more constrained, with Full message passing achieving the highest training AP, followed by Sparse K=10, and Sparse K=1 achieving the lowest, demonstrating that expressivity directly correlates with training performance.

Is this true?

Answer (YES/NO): NO